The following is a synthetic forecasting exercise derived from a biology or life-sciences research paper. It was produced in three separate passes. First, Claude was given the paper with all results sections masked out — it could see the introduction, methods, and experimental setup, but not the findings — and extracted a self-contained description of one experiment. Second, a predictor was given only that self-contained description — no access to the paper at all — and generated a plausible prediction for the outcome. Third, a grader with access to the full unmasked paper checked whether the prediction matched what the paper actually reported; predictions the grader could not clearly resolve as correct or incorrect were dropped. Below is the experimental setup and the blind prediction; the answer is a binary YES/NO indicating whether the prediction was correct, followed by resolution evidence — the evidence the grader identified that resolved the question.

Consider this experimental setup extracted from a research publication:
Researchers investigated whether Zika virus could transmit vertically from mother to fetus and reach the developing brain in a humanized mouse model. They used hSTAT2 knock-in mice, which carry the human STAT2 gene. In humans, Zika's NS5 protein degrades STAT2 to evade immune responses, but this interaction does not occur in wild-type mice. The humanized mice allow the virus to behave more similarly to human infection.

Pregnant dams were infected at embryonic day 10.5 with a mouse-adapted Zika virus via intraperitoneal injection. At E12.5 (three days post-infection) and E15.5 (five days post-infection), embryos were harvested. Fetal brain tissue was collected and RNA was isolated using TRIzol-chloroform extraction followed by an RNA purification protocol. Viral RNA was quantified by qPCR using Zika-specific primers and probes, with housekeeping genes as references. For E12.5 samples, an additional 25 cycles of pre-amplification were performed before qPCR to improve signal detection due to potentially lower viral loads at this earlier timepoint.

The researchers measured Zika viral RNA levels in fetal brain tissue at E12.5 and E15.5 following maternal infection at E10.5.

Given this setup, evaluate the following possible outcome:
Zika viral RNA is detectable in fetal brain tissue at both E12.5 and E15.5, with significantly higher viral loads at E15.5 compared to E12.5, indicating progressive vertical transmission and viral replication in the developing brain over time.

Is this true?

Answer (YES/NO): NO